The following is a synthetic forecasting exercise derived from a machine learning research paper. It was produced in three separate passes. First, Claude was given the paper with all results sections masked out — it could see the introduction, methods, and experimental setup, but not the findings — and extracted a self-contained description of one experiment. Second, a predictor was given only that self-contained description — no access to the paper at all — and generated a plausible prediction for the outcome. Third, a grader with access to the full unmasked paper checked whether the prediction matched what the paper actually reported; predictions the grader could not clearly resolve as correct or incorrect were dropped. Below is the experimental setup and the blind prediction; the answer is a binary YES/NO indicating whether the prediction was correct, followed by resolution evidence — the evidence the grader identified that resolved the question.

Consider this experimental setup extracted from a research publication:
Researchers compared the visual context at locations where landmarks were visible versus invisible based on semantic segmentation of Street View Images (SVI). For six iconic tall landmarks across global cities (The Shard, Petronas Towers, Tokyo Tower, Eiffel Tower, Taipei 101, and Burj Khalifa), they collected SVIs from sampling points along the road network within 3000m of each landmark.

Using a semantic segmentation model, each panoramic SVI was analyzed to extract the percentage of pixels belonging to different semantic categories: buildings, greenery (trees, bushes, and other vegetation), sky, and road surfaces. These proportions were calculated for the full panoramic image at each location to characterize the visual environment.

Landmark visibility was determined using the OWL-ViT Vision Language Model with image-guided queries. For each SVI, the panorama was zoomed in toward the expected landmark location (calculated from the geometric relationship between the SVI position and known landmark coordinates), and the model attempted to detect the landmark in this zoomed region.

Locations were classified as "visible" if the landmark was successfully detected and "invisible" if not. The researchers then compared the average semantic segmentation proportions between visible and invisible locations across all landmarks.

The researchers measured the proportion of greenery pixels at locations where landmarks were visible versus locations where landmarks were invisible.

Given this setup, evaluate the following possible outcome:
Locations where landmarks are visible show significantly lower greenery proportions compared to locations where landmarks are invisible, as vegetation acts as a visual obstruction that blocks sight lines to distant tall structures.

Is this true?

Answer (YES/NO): YES